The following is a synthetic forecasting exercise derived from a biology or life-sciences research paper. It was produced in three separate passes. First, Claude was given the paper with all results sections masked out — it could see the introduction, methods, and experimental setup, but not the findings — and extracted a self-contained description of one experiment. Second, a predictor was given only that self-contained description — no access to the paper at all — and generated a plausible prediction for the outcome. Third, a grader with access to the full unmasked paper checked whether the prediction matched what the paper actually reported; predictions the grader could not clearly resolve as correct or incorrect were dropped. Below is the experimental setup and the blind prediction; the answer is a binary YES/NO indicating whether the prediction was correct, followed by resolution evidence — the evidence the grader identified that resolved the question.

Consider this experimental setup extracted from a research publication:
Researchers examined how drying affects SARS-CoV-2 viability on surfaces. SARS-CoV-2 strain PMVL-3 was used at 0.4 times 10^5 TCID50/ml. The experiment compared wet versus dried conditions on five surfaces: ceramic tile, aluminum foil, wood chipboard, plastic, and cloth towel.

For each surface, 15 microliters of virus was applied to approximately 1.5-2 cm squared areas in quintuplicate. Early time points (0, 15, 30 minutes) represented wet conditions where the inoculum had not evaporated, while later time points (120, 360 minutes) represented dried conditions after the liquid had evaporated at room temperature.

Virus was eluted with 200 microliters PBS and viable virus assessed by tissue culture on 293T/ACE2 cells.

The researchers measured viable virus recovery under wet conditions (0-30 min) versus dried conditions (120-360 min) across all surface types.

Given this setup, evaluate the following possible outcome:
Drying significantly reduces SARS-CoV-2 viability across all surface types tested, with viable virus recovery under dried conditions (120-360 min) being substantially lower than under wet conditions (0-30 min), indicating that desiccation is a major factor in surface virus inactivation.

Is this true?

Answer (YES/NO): YES